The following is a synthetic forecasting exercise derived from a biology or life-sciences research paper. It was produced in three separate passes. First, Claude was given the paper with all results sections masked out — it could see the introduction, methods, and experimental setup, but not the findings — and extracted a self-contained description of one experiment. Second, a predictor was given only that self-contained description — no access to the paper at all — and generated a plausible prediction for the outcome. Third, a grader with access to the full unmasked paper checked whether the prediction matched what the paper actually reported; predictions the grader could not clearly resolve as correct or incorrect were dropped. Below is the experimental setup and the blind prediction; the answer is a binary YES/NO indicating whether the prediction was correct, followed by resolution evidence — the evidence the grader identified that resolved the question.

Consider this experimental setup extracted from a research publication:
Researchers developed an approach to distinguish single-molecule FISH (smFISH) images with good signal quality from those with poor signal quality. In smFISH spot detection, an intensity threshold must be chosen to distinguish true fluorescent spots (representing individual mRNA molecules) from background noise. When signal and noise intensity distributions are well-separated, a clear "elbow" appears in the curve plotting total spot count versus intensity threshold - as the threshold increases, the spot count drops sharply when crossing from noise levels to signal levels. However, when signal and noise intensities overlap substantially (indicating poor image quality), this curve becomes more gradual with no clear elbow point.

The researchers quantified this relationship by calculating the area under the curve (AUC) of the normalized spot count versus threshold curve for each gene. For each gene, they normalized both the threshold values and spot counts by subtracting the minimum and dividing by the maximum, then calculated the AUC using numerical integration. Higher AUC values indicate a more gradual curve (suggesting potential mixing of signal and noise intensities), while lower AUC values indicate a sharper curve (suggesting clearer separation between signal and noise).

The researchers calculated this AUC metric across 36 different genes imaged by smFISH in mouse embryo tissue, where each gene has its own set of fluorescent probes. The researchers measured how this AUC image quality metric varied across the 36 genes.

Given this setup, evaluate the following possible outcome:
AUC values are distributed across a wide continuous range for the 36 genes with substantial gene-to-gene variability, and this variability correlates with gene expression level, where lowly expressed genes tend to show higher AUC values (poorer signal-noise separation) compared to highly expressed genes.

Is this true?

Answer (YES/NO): NO